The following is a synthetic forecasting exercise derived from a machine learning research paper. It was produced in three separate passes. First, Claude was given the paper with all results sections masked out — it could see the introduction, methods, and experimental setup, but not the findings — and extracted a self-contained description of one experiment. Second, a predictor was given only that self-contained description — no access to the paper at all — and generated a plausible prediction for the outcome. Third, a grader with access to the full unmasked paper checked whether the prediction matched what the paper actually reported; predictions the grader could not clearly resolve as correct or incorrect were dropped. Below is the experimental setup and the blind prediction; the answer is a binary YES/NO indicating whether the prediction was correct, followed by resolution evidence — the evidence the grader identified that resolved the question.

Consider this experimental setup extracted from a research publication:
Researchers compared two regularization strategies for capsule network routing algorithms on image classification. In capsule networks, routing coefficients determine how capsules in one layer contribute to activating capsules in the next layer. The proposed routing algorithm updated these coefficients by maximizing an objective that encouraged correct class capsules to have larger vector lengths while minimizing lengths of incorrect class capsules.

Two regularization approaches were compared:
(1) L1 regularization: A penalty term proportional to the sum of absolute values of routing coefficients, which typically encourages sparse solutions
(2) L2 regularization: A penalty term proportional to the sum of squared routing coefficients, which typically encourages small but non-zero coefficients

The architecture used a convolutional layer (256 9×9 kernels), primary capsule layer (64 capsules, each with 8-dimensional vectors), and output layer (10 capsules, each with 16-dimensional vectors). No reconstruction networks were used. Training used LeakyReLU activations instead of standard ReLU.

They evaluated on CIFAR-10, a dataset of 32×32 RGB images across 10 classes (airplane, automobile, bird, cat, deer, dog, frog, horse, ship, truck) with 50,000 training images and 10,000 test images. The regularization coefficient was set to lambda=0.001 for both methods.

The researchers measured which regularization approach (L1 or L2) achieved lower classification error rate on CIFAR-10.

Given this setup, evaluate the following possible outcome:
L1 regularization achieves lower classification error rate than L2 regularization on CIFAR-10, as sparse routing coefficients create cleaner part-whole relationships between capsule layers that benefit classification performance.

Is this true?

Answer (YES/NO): YES